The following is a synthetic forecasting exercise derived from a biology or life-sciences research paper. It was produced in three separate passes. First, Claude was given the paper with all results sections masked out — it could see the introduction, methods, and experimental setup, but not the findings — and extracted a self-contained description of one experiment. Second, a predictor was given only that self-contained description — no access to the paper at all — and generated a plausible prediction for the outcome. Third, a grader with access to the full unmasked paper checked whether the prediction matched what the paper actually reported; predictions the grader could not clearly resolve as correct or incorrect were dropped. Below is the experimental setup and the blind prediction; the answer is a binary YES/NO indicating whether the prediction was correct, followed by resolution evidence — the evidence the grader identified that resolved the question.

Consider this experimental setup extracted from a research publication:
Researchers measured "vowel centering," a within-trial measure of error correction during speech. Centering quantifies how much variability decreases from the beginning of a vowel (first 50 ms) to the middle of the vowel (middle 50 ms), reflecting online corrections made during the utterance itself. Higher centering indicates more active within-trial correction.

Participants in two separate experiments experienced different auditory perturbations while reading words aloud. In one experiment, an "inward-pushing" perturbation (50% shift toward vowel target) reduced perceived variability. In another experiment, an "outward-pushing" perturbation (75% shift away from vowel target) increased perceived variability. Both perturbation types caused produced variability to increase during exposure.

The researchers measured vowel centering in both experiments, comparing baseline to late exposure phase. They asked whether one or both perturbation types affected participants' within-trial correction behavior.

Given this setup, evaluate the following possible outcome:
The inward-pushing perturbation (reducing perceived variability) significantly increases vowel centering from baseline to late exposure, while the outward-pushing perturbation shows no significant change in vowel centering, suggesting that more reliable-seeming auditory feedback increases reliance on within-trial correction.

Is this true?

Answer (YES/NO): NO